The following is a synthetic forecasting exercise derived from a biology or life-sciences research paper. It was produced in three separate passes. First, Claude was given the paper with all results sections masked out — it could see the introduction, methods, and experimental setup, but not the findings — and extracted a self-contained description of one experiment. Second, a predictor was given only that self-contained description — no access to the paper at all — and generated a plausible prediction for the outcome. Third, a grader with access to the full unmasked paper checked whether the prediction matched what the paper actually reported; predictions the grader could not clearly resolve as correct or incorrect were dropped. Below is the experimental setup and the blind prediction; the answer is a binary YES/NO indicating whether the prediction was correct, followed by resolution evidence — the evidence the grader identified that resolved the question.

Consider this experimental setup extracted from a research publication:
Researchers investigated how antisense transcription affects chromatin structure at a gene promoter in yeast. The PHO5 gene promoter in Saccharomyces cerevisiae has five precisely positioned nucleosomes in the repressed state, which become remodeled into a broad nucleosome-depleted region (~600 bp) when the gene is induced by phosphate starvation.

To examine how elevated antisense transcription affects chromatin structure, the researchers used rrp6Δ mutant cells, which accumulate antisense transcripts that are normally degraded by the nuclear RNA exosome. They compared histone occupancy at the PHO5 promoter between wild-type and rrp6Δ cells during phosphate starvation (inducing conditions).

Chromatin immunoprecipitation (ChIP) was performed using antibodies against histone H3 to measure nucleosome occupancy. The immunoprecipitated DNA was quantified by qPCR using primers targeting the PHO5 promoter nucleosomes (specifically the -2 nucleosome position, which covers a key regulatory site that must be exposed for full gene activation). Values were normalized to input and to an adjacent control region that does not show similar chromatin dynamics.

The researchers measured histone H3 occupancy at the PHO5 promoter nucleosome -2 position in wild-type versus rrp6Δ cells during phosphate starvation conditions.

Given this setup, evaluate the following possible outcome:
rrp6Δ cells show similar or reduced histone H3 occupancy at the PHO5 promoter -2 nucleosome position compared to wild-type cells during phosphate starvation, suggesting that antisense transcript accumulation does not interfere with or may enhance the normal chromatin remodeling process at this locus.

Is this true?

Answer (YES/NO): NO